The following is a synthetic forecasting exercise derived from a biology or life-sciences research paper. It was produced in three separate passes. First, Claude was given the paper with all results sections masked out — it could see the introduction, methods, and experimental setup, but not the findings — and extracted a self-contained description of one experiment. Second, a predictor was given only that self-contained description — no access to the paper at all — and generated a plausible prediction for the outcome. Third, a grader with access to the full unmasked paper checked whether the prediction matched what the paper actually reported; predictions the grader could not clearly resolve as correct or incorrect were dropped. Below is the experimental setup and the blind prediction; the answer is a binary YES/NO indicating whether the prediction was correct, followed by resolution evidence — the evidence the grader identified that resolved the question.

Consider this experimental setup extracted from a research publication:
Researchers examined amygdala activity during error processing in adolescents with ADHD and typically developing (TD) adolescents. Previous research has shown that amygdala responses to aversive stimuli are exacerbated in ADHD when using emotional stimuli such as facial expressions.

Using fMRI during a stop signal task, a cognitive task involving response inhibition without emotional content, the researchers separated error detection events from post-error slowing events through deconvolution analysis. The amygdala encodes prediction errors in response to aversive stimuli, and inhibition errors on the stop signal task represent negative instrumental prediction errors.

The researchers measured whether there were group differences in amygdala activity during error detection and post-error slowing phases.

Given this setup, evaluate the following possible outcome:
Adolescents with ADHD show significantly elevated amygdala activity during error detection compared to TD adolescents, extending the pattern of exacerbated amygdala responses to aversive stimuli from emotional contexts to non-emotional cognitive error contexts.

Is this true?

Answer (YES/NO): YES